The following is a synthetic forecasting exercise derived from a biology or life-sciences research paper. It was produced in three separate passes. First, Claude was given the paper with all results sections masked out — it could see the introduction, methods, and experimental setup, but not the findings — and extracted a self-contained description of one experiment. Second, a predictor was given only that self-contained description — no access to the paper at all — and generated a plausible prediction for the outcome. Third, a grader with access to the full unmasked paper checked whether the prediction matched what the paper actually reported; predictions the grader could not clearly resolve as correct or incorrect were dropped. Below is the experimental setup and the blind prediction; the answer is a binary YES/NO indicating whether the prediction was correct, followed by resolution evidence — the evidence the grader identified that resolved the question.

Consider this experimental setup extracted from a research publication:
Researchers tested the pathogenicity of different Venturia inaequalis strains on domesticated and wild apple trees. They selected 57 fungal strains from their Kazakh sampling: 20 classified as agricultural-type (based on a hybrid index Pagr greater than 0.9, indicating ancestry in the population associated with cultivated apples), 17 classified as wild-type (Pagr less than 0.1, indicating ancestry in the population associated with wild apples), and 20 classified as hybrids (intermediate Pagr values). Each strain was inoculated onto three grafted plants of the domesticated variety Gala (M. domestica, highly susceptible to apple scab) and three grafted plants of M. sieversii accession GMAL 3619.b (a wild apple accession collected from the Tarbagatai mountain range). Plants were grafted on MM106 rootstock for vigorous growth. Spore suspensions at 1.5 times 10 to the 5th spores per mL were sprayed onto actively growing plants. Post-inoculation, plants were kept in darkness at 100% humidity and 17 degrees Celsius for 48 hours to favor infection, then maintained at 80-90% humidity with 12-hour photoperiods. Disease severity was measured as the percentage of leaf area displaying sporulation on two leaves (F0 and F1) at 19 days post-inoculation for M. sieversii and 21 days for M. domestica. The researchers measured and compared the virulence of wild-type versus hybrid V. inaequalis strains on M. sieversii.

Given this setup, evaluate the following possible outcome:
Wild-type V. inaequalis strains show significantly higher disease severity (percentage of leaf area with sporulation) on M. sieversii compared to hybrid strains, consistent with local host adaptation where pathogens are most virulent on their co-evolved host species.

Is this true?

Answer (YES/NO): NO